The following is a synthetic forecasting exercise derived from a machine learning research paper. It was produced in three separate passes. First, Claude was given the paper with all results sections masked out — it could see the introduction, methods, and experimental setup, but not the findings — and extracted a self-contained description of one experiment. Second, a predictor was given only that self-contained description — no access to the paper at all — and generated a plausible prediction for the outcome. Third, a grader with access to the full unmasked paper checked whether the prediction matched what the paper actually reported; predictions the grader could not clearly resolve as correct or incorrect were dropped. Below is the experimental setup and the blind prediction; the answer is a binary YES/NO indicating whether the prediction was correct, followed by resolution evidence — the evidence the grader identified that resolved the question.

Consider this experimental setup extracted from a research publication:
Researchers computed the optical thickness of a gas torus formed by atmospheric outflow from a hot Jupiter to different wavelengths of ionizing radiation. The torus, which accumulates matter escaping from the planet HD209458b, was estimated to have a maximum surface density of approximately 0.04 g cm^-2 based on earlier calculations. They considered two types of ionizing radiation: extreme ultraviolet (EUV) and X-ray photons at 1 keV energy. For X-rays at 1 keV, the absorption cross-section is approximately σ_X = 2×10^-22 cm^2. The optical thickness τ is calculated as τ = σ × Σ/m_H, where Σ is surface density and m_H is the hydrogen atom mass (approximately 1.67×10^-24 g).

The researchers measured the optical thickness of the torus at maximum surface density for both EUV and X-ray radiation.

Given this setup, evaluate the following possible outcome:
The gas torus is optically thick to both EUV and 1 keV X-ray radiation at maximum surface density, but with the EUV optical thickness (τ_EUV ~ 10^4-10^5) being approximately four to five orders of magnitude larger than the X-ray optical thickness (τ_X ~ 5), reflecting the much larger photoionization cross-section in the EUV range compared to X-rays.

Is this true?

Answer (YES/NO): NO